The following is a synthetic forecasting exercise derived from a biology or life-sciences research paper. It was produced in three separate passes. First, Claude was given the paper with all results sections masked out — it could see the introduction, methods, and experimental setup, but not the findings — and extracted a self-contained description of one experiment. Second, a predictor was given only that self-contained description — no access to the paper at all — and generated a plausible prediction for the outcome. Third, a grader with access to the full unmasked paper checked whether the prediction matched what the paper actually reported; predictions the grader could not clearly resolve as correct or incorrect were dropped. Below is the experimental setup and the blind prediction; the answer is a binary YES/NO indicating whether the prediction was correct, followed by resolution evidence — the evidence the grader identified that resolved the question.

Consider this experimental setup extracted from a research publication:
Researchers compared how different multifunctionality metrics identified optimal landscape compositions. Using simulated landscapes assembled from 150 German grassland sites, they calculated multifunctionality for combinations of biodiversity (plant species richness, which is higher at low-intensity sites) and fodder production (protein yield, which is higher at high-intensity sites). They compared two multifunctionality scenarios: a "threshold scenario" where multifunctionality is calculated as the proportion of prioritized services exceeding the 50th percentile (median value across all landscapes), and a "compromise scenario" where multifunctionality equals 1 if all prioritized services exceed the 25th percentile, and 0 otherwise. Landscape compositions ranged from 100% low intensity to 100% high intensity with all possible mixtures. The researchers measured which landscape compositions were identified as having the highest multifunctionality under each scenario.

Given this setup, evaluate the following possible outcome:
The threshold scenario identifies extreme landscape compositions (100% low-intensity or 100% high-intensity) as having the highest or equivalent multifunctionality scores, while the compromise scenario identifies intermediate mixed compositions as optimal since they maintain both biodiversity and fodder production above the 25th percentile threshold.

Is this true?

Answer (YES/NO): NO